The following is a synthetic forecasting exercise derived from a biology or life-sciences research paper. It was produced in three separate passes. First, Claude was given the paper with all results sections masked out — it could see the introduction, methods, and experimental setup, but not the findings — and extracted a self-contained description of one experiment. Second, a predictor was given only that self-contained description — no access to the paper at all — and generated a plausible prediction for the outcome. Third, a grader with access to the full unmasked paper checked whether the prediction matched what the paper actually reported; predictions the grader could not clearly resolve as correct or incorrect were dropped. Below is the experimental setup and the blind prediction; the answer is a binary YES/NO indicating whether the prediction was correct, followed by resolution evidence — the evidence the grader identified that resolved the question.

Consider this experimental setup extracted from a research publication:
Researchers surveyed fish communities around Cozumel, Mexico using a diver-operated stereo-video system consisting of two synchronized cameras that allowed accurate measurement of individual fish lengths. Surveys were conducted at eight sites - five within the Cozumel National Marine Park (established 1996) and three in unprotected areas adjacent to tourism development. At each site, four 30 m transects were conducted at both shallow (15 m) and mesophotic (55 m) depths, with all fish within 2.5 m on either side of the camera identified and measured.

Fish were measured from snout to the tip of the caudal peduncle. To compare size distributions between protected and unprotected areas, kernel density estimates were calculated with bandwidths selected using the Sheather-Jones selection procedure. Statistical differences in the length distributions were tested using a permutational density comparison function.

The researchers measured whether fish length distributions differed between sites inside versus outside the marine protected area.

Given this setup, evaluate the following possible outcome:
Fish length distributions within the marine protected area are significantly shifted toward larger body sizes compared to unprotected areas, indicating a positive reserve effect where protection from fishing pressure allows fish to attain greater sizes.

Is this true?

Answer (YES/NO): NO